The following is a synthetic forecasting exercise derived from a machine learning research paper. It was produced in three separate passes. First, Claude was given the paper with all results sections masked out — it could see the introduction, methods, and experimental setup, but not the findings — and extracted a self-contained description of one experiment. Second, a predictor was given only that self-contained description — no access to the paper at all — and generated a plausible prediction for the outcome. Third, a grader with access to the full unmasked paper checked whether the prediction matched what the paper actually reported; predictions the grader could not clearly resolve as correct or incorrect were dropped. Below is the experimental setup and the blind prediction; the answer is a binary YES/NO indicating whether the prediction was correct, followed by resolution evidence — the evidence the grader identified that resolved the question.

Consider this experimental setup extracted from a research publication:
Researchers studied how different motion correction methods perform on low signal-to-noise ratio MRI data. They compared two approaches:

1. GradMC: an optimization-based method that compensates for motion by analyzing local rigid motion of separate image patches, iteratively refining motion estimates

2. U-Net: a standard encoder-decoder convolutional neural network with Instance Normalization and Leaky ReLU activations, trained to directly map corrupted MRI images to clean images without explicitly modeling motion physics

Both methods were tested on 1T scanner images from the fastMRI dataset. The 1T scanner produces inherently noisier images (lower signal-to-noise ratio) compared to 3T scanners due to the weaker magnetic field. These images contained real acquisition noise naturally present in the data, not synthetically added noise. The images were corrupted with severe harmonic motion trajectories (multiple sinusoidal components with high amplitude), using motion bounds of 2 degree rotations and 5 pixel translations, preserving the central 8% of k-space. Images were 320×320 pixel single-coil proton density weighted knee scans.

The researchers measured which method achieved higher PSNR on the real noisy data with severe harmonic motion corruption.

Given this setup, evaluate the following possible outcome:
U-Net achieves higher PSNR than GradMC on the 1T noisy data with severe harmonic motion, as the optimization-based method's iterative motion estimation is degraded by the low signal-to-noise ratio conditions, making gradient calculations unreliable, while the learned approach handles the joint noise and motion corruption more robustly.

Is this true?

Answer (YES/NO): YES